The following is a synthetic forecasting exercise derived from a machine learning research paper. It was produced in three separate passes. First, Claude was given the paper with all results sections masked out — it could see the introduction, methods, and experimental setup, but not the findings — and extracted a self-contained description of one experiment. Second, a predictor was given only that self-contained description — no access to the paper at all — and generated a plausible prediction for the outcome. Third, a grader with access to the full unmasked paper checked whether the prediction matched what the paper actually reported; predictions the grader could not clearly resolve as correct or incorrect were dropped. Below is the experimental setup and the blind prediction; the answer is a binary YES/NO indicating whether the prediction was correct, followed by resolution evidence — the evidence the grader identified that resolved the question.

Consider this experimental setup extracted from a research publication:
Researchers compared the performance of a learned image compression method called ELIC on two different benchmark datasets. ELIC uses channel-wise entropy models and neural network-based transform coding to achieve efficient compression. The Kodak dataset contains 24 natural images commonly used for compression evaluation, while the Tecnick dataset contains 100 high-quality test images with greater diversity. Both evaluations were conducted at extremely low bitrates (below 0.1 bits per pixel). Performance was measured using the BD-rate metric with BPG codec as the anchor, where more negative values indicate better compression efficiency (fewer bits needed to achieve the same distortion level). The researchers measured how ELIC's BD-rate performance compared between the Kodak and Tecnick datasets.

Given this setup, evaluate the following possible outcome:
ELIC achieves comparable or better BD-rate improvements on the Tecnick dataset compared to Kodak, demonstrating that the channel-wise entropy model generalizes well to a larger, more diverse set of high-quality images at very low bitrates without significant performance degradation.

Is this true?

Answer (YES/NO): YES